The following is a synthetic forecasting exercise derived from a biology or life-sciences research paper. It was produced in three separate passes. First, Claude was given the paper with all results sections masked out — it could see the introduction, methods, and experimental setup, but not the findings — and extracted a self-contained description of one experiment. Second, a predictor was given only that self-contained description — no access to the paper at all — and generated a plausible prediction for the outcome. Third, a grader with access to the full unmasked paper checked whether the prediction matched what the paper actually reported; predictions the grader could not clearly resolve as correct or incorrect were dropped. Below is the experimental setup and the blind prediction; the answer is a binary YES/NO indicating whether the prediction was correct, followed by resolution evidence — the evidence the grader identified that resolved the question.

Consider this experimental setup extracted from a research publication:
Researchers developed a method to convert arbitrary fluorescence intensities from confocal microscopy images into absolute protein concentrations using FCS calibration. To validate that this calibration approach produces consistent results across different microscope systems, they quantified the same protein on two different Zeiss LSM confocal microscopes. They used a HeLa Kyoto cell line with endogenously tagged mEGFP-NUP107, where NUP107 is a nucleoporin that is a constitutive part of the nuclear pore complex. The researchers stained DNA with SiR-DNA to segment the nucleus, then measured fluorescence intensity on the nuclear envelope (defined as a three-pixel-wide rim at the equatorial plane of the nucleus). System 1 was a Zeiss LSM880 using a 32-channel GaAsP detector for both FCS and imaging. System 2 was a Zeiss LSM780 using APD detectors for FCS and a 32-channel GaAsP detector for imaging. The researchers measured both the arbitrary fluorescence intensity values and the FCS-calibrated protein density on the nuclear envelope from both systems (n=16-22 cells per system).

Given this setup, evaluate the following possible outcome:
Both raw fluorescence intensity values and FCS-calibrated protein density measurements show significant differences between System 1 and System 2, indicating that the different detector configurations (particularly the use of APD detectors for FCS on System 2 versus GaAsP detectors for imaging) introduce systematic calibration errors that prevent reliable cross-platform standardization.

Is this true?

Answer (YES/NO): NO